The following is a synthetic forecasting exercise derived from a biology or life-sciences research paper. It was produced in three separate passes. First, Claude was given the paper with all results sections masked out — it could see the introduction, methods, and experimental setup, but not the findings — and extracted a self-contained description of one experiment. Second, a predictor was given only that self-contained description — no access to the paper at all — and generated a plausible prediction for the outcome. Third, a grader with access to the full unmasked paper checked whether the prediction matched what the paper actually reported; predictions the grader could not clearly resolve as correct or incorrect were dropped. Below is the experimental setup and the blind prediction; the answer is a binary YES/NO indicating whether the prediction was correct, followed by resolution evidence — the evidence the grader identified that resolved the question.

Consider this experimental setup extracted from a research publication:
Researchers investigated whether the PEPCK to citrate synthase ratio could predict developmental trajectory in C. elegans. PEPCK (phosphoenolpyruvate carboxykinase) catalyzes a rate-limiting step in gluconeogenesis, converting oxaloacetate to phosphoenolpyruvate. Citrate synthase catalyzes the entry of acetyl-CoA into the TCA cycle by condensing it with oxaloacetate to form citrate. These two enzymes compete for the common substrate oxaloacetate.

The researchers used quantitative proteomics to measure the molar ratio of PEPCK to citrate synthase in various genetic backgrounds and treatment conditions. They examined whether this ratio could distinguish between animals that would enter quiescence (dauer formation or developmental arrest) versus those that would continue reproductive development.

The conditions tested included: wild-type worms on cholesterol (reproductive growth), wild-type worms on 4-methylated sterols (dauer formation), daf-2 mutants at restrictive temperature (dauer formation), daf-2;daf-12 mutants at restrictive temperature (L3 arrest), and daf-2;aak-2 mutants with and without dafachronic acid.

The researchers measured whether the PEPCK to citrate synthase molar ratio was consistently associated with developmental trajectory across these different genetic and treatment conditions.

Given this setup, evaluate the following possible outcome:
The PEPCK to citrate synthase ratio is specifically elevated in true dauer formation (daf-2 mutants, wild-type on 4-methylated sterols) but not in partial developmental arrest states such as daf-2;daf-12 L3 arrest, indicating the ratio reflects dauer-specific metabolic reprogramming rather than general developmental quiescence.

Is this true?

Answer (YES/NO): NO